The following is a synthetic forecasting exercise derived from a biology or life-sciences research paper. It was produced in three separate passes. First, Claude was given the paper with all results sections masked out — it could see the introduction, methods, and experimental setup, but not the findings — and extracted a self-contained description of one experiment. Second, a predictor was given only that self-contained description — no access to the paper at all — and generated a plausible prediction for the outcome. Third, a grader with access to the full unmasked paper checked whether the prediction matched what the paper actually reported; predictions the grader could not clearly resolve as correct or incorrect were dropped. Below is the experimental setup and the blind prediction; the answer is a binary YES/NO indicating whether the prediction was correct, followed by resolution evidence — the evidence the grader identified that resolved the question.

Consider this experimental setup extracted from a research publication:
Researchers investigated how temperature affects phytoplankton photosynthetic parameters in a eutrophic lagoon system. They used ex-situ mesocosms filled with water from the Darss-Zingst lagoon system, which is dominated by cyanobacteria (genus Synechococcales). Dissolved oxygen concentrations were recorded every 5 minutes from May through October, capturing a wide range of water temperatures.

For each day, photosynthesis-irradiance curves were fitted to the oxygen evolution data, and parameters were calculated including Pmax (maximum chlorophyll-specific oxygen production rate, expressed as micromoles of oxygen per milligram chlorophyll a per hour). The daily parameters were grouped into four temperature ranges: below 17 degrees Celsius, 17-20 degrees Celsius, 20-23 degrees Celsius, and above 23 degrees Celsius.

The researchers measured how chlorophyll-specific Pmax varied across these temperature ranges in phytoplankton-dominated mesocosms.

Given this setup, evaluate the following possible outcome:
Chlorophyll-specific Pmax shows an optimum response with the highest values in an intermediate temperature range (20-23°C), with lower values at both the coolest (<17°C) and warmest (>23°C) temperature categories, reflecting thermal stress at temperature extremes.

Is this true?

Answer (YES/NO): NO